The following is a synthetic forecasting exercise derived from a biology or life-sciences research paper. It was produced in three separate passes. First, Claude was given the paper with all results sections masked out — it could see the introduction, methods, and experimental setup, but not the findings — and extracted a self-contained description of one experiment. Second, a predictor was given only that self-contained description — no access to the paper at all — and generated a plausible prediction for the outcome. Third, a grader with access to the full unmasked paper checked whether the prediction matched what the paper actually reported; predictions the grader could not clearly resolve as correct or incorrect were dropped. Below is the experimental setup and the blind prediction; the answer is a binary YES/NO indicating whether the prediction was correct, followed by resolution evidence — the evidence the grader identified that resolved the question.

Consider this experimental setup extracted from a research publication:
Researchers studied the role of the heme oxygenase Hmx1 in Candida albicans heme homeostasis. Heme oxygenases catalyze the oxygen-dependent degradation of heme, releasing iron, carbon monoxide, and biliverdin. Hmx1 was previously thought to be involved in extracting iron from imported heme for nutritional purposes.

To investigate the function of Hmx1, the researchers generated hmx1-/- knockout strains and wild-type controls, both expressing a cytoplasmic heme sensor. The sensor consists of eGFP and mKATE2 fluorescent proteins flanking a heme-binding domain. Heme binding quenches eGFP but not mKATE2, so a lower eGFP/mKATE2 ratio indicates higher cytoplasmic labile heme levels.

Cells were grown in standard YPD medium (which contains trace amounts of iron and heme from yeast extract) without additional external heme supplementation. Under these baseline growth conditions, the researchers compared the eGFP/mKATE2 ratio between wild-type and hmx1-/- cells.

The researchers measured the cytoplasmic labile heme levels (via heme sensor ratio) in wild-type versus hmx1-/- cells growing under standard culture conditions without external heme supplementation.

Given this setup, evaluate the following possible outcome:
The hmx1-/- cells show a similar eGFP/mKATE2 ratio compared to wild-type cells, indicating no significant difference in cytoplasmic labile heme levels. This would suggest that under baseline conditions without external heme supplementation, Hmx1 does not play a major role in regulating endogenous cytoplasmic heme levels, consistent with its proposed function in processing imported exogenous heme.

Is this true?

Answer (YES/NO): YES